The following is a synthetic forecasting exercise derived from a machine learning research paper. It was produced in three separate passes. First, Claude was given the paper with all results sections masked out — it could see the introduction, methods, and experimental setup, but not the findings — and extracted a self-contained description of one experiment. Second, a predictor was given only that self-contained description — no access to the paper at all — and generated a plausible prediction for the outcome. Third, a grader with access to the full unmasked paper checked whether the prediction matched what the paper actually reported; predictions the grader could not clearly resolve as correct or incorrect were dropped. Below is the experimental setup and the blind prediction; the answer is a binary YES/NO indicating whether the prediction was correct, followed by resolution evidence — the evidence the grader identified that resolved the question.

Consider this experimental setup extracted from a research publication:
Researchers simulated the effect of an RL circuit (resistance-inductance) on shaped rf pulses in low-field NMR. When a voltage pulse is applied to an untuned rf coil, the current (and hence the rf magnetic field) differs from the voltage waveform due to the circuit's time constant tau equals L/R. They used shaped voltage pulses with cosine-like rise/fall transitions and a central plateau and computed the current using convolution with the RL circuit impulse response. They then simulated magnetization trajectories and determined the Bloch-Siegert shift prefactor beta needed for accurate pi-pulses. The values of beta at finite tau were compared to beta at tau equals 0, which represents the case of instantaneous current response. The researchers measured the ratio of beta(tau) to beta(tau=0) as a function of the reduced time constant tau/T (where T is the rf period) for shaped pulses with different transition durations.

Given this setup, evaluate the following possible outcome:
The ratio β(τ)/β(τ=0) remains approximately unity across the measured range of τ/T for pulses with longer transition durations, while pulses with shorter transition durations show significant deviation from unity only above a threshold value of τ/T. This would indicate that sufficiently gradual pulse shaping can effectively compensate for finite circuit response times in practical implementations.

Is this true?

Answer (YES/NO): NO